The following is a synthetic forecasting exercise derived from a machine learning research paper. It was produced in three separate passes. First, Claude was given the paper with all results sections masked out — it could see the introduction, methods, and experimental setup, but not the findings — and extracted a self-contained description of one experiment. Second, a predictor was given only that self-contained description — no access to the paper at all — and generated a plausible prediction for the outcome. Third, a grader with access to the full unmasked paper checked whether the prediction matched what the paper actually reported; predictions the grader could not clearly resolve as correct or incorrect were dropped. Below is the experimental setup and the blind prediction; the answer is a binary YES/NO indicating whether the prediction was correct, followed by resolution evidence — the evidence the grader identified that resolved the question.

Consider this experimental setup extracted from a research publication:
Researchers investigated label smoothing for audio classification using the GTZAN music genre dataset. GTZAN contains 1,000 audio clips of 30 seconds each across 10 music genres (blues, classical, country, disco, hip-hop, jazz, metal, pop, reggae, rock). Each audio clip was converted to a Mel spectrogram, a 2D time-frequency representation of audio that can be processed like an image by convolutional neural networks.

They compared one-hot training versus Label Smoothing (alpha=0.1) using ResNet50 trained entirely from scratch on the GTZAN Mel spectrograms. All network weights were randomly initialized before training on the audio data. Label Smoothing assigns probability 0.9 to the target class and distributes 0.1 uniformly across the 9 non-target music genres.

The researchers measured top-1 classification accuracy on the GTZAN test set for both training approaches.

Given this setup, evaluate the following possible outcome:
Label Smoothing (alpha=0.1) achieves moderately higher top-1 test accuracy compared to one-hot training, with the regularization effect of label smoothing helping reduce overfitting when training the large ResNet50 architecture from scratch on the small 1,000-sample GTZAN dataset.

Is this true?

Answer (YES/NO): NO